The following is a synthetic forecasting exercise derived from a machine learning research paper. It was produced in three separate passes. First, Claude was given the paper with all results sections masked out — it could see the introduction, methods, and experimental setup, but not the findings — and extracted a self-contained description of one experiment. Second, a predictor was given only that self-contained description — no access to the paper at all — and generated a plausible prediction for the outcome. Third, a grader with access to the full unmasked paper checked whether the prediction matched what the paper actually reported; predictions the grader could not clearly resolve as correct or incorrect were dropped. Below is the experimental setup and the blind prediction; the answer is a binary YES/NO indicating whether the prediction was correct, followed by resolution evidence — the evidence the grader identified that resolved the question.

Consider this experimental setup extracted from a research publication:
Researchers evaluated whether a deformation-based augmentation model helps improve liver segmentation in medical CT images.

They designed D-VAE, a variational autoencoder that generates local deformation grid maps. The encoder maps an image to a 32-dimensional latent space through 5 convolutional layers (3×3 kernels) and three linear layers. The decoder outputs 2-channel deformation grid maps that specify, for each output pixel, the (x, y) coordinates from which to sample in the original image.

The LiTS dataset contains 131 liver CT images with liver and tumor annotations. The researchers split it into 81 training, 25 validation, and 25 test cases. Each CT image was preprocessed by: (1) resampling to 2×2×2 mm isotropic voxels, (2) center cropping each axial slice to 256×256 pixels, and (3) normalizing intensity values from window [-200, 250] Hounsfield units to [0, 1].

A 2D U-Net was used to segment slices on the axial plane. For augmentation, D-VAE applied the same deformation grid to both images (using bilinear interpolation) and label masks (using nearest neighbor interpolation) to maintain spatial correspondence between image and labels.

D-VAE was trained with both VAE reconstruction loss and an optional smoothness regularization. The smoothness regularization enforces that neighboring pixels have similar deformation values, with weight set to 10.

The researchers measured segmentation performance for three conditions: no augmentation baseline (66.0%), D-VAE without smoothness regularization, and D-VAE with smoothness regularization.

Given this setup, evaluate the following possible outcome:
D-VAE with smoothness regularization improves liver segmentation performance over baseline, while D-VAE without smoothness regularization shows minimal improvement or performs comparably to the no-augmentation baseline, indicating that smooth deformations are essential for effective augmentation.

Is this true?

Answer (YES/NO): NO